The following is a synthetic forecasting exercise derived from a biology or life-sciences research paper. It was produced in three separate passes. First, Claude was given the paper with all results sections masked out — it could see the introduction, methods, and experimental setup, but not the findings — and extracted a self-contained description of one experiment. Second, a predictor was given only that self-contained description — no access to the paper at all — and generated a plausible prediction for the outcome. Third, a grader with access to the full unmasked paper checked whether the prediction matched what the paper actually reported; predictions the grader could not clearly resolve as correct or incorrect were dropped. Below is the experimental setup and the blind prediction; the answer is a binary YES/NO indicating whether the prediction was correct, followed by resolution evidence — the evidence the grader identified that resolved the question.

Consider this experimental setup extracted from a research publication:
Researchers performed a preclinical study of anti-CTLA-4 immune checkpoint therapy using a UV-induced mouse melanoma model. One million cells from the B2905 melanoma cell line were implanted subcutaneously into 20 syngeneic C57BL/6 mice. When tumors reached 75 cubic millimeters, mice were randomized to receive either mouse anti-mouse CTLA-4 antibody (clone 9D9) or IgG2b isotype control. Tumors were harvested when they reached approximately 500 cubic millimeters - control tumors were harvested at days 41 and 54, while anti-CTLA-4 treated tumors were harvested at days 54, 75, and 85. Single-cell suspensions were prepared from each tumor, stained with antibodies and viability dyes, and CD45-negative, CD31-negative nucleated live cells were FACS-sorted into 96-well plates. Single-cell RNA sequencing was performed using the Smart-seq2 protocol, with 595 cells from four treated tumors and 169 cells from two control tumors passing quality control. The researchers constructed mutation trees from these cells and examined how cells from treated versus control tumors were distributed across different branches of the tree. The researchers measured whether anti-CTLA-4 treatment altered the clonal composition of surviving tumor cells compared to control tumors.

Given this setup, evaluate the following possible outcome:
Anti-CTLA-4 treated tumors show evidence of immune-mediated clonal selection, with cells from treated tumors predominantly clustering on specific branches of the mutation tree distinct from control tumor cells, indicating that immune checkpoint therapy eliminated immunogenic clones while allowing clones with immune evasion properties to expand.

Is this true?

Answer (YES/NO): NO